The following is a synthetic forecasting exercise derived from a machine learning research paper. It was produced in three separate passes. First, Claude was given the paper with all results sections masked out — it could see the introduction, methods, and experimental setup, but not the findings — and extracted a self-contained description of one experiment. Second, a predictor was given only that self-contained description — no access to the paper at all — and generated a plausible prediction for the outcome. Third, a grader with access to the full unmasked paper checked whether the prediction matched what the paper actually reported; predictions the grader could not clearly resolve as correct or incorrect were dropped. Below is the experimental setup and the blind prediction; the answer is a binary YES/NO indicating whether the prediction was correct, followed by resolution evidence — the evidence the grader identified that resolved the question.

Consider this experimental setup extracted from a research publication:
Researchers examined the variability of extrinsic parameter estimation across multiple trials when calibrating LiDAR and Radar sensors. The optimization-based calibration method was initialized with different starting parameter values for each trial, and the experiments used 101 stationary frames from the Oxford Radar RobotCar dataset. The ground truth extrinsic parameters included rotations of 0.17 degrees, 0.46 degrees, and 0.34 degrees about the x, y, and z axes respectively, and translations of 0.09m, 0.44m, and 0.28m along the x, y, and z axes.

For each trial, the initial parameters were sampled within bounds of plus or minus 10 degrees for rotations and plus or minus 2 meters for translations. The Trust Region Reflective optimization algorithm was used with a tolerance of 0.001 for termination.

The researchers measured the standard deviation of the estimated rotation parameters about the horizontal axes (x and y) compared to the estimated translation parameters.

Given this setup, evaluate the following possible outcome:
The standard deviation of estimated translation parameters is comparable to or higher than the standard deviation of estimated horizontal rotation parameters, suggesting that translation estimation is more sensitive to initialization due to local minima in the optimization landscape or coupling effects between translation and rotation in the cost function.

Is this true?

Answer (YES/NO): NO